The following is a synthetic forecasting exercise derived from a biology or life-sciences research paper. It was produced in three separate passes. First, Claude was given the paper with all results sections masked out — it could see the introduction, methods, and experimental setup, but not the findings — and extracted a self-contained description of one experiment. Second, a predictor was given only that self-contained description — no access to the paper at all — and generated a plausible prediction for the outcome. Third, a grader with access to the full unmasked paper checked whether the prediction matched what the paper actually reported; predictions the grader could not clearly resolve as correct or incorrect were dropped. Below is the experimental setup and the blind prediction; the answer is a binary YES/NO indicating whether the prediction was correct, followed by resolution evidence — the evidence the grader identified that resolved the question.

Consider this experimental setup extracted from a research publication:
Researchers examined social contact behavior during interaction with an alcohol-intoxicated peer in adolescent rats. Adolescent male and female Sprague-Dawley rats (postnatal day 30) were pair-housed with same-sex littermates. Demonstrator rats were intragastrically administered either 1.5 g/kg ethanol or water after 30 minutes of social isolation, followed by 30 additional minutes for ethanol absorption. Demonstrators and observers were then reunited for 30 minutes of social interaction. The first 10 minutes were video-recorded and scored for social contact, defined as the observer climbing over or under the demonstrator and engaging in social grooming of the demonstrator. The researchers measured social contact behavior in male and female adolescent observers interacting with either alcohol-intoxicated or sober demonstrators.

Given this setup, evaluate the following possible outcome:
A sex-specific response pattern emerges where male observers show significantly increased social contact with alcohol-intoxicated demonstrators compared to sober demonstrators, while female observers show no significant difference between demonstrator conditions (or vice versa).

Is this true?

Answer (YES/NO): NO